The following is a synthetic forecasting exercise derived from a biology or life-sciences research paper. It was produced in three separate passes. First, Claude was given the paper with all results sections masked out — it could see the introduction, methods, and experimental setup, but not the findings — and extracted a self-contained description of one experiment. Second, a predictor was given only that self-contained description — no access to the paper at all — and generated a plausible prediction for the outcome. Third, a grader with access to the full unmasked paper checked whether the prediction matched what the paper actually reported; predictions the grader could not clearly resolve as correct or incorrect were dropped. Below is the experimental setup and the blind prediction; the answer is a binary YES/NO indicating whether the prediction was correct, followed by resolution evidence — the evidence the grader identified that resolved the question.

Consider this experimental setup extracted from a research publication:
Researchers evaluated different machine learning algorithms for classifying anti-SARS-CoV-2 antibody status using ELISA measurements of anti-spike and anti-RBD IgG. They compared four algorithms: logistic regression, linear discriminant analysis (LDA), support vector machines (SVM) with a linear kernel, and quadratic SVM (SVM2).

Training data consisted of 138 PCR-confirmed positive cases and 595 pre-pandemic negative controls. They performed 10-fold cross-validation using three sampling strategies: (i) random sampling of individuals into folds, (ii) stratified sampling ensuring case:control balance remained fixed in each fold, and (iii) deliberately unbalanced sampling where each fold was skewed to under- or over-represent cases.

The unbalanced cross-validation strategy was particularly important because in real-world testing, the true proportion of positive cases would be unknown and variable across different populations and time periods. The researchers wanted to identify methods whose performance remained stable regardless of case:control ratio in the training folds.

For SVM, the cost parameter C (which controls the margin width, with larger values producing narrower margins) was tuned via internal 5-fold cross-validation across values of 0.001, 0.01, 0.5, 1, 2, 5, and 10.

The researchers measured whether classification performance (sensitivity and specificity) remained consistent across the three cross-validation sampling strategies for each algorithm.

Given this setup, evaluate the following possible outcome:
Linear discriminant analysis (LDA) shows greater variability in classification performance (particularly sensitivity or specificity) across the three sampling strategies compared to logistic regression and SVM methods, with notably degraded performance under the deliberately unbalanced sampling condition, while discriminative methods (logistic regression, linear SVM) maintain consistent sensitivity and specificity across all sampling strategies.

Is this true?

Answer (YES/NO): NO